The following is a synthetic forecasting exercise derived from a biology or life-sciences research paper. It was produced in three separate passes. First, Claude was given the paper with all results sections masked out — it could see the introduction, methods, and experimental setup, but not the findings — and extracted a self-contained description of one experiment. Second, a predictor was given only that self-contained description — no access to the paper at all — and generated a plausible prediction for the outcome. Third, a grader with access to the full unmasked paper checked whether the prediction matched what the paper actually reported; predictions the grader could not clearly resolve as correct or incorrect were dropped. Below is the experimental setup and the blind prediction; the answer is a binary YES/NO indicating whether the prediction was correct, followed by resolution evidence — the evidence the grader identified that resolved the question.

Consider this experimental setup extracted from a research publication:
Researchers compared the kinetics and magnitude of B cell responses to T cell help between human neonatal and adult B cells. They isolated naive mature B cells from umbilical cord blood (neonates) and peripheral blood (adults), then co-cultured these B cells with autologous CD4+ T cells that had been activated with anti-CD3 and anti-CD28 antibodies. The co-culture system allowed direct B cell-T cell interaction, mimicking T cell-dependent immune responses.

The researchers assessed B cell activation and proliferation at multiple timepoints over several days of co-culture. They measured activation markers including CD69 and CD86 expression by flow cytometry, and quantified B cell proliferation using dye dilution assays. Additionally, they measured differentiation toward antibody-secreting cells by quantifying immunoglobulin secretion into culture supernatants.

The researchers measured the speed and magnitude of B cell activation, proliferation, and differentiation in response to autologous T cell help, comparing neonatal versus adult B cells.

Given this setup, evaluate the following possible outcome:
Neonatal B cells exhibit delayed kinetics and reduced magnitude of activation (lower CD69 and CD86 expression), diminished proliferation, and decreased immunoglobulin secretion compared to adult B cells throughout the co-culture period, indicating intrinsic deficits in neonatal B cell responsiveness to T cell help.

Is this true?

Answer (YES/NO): NO